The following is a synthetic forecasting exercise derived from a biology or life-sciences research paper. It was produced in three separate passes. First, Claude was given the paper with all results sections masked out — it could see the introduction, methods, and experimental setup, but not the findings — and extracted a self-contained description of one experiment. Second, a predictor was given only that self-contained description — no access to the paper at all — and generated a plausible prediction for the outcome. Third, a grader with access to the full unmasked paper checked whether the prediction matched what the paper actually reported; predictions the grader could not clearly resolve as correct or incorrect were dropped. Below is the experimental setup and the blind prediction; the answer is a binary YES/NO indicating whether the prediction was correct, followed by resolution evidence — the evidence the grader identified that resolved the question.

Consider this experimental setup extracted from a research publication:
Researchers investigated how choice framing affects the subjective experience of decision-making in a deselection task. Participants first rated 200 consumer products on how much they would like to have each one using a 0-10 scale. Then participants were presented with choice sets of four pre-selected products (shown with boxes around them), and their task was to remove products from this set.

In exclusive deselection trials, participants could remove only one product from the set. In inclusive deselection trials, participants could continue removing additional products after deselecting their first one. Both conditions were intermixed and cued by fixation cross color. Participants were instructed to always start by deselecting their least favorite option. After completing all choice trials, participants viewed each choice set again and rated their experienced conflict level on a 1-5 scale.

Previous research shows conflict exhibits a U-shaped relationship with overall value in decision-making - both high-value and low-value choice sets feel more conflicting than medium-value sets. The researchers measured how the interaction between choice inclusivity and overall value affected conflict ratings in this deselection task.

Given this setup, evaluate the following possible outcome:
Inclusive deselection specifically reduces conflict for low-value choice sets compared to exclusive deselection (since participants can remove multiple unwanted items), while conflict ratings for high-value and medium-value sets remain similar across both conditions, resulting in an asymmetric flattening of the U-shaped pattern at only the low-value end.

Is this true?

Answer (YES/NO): YES